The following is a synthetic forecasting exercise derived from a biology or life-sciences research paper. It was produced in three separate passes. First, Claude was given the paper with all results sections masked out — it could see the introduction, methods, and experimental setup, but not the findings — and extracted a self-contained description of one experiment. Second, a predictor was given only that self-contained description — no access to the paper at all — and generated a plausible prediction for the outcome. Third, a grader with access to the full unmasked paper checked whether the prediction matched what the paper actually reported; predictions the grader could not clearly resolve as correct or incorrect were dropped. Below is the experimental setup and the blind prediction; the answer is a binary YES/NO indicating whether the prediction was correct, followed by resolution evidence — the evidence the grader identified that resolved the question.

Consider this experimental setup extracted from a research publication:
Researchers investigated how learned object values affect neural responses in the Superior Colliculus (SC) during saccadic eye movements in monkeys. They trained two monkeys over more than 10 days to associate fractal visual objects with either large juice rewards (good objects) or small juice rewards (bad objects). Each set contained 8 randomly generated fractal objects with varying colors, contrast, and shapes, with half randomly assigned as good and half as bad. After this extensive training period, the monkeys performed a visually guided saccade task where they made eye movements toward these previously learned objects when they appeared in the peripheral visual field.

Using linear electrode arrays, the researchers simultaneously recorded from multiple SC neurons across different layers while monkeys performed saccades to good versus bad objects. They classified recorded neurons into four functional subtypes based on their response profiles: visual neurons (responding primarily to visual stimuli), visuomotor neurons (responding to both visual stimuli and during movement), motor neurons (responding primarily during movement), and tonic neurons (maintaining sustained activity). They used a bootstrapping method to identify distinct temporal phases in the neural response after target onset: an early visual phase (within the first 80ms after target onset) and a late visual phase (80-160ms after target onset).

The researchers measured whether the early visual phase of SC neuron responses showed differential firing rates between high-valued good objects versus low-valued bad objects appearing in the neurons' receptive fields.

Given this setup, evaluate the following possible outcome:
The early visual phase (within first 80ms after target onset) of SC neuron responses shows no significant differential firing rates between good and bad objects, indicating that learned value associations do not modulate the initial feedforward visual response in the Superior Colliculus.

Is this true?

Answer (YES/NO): YES